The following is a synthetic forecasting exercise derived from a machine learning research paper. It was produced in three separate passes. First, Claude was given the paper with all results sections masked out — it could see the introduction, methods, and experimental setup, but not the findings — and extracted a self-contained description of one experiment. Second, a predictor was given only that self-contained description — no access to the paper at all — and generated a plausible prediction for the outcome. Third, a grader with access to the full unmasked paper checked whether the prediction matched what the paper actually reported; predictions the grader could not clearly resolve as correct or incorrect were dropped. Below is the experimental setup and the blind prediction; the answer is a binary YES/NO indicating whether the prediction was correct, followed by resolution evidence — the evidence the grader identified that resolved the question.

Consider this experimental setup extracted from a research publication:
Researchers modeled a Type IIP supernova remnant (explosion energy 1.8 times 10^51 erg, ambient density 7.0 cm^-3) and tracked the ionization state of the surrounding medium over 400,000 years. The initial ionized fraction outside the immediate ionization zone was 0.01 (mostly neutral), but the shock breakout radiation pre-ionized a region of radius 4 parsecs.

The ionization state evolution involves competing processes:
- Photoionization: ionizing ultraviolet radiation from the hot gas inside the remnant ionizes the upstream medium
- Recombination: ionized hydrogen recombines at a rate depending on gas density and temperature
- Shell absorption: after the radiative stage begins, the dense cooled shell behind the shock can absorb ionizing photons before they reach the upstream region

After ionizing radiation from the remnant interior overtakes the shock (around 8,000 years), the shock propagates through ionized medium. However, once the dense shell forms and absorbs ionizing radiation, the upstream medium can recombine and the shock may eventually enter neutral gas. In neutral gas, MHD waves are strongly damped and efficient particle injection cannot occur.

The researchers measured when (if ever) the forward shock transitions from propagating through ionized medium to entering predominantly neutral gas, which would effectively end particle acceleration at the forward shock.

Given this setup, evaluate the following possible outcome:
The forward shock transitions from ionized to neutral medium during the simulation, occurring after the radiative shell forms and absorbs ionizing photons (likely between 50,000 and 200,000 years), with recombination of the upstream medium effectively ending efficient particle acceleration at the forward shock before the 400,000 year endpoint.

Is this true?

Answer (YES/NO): NO